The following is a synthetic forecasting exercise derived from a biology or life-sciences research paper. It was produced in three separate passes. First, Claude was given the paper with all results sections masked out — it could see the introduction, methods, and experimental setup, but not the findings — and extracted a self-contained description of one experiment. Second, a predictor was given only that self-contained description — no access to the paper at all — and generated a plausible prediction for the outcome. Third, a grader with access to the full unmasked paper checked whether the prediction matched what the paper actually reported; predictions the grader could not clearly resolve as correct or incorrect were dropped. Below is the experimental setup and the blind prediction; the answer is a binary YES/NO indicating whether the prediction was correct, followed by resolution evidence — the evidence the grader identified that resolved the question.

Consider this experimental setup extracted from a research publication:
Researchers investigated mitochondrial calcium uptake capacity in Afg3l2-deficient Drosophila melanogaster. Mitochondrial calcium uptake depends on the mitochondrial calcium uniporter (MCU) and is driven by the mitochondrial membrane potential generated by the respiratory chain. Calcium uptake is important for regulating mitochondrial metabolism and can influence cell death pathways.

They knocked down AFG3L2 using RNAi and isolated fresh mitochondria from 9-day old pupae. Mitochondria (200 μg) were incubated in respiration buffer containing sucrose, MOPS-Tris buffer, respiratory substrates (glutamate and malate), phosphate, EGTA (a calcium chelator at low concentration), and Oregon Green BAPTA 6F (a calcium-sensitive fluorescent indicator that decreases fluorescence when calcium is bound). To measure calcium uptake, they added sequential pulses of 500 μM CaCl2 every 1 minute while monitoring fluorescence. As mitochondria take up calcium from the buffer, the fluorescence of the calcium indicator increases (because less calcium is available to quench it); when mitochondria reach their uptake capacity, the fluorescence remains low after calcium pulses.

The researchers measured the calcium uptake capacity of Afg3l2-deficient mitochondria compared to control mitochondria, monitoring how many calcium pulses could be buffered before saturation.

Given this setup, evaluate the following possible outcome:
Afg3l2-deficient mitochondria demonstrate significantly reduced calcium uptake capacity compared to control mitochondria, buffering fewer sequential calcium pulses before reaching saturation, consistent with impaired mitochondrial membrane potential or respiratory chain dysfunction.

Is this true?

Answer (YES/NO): NO